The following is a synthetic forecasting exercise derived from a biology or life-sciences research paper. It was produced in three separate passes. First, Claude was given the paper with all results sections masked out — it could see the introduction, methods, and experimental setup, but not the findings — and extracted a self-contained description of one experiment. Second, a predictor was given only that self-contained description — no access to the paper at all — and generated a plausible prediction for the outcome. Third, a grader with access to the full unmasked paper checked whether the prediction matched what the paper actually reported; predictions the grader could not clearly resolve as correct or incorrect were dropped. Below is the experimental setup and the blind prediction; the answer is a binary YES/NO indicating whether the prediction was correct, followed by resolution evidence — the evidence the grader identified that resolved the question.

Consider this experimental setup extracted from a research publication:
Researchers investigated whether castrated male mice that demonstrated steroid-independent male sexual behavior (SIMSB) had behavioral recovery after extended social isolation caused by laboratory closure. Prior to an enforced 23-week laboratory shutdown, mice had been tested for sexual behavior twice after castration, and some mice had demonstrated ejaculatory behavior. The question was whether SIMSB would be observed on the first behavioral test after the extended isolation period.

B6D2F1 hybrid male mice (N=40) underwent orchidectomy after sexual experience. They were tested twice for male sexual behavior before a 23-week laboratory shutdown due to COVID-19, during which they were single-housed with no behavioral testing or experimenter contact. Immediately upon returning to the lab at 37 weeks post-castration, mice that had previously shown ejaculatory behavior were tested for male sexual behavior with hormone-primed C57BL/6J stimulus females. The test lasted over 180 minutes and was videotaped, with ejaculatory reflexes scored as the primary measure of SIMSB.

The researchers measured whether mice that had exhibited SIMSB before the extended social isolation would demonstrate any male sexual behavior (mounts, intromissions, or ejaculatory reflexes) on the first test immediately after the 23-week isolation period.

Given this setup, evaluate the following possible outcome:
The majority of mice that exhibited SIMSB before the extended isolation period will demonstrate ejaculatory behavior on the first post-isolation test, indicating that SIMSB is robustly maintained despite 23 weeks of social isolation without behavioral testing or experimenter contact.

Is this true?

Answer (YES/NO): NO